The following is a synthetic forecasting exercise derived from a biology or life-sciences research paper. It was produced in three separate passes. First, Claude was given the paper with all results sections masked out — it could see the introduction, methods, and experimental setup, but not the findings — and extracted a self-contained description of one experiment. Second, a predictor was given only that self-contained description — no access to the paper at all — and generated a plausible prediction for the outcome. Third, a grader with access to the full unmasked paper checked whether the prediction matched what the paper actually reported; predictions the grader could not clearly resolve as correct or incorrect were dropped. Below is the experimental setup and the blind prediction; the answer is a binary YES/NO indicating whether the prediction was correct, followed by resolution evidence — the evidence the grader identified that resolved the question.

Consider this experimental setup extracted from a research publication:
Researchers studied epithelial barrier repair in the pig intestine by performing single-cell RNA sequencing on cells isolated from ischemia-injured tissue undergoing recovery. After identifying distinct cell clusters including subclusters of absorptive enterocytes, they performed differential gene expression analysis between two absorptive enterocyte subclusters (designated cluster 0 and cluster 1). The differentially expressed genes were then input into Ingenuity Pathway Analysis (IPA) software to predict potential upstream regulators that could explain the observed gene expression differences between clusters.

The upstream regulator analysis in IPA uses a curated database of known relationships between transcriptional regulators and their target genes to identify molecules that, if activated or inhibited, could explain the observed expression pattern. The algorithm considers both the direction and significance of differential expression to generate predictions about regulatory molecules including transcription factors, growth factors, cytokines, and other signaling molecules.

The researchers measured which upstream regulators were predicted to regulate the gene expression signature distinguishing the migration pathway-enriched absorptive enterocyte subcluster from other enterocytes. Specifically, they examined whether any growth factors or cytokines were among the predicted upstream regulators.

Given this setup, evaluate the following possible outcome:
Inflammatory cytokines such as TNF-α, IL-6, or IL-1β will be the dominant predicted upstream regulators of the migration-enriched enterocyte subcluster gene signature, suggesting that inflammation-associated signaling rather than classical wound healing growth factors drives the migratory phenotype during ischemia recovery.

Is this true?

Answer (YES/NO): YES